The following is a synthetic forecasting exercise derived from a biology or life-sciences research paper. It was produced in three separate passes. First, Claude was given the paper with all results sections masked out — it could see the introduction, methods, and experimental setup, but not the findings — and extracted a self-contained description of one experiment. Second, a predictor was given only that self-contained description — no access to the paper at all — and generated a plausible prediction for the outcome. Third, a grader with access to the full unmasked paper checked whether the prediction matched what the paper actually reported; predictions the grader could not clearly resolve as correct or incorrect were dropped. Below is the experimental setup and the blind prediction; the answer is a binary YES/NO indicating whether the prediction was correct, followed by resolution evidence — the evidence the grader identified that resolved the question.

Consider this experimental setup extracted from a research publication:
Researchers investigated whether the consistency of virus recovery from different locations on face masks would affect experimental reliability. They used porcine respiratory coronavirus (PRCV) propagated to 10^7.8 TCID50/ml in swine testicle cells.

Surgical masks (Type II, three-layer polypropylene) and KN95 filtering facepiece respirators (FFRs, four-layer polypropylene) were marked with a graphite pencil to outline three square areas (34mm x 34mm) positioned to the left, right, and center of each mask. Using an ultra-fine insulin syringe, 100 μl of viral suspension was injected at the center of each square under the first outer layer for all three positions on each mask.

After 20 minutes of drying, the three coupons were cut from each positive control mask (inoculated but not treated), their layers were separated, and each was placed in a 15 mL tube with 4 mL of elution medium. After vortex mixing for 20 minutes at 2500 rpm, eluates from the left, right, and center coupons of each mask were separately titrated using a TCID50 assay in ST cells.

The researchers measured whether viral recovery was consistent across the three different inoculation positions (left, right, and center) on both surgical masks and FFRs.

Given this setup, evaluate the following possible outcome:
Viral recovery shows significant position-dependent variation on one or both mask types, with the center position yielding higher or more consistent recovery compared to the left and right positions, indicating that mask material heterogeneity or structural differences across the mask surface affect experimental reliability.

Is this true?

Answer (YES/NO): NO